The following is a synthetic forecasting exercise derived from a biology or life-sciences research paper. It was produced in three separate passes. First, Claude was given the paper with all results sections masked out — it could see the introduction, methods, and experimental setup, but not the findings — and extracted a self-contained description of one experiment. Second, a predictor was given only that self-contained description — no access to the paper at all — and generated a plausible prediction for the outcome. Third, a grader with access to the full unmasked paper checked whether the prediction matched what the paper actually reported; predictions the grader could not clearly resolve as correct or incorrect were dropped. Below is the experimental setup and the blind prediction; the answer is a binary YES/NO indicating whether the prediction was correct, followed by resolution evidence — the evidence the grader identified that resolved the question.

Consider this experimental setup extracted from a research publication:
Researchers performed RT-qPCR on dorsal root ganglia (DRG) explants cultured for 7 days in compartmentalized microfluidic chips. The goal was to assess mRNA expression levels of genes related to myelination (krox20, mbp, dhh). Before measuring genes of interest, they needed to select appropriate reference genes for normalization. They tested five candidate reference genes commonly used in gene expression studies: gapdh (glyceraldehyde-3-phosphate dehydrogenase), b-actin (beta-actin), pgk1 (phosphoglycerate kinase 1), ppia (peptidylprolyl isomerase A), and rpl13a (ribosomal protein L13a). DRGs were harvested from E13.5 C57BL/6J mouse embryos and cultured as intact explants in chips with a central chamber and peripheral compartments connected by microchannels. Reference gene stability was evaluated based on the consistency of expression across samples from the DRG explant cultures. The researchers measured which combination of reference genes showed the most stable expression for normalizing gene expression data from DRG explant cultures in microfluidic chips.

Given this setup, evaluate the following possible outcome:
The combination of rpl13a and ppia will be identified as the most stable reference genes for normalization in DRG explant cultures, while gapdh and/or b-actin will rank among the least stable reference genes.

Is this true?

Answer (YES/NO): YES